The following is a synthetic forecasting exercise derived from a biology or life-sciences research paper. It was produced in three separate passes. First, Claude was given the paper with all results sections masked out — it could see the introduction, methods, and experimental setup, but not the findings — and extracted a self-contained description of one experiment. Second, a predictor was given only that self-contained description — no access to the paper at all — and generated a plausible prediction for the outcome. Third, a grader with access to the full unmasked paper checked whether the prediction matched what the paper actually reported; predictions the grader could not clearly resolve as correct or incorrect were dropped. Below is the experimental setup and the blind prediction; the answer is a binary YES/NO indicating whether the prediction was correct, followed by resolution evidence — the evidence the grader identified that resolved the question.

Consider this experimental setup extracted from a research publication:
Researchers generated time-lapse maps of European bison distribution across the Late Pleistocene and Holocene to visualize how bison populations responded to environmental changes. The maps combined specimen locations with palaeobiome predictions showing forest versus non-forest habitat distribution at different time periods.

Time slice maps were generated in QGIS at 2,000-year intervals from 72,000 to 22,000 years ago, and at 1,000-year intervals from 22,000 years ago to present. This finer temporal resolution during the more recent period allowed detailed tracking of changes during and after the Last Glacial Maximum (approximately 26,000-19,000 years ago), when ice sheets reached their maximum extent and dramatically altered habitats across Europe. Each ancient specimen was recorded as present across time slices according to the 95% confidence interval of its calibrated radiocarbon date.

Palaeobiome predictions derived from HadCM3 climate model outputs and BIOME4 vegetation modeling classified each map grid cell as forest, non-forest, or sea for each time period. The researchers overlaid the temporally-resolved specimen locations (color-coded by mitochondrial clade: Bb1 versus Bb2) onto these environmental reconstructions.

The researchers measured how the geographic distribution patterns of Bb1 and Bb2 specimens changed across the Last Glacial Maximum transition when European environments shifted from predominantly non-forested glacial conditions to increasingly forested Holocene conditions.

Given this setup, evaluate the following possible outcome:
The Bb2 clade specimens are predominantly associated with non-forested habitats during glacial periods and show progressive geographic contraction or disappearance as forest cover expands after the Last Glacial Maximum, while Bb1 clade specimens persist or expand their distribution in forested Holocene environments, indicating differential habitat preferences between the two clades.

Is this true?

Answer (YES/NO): NO